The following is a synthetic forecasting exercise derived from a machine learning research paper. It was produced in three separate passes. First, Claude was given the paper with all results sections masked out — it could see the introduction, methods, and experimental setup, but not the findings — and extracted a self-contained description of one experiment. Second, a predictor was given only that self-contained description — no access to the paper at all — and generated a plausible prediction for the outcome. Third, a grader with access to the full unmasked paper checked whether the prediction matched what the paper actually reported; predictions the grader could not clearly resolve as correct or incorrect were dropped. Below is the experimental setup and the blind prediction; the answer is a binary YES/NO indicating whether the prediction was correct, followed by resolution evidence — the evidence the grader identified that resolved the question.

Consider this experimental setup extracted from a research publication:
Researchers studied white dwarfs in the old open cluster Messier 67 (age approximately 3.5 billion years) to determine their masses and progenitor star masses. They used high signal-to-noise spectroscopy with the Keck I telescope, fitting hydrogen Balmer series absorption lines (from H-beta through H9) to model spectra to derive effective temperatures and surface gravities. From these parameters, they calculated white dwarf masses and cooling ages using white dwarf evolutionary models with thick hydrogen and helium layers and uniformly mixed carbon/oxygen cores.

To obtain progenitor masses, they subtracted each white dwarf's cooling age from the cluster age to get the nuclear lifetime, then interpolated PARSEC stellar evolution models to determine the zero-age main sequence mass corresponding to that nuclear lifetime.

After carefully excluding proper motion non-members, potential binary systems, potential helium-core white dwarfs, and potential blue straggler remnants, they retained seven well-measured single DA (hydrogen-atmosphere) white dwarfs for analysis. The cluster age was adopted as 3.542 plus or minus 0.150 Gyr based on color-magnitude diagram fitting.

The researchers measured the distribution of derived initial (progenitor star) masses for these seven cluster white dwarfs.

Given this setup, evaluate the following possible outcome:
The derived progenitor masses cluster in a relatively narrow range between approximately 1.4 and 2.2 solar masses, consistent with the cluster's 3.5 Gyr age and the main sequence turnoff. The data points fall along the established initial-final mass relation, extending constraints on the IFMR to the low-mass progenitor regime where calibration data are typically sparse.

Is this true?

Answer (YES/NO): NO